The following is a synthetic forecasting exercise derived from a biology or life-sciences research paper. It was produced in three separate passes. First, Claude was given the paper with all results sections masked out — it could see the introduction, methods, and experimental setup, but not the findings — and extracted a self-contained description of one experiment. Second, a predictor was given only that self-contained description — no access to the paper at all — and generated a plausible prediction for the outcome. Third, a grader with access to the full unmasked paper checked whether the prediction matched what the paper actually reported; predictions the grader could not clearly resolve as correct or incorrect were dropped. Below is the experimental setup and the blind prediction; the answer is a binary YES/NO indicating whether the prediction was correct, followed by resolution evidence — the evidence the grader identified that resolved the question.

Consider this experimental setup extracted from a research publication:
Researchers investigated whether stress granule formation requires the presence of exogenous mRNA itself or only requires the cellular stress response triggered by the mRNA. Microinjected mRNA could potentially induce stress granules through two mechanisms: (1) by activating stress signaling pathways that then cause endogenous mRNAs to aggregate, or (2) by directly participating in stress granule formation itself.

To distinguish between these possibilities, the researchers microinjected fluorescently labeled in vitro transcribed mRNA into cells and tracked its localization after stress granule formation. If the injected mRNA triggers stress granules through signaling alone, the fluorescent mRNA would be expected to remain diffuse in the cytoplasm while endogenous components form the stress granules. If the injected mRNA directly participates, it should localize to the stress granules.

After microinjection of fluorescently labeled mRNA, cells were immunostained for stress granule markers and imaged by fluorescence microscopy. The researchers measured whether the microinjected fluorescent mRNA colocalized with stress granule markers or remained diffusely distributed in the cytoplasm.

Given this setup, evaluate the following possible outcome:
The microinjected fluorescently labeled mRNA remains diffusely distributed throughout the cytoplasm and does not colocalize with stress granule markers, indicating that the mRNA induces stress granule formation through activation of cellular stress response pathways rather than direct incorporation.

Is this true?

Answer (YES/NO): NO